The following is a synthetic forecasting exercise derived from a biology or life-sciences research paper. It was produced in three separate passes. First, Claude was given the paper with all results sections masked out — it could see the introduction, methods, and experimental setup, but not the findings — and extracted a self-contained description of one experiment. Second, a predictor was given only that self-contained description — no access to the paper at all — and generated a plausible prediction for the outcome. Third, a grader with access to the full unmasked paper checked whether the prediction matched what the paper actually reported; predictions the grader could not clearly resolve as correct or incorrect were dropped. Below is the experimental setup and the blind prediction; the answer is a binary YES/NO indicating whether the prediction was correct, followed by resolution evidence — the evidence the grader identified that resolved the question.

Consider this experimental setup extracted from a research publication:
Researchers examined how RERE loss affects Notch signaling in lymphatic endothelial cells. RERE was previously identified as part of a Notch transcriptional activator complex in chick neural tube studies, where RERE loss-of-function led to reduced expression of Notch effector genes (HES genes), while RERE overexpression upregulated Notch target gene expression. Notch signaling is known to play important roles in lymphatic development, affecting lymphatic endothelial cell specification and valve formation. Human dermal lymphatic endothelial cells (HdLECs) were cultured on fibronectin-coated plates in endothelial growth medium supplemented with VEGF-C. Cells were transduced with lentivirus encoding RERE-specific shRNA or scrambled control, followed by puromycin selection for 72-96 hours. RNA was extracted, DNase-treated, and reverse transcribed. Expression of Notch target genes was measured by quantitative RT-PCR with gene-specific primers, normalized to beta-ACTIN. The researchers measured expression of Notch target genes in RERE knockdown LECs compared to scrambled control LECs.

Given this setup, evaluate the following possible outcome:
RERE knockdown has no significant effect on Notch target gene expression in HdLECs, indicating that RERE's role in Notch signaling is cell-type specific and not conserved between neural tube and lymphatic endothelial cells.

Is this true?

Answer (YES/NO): NO